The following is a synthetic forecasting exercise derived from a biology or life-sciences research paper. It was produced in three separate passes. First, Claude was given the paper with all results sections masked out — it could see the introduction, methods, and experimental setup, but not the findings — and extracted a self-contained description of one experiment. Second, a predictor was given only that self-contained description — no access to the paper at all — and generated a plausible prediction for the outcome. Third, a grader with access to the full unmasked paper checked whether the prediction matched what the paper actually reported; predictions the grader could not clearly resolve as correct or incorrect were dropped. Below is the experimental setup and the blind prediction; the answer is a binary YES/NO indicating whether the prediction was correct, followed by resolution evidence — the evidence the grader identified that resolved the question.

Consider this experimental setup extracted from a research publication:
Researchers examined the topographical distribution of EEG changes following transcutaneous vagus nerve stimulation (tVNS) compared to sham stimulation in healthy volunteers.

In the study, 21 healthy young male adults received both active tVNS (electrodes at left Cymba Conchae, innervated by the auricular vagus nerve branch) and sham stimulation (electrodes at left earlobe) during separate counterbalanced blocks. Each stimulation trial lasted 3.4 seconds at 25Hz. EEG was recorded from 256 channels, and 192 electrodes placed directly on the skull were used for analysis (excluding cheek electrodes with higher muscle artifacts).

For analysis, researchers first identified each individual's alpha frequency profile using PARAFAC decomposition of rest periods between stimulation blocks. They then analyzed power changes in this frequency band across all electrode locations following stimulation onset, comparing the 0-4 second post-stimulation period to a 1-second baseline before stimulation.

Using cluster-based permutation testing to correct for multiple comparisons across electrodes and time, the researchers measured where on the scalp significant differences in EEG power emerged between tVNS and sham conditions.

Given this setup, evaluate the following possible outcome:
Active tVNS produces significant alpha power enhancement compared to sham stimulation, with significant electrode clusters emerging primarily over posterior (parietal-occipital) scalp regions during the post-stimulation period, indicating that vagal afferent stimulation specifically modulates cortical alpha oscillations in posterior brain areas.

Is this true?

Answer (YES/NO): NO